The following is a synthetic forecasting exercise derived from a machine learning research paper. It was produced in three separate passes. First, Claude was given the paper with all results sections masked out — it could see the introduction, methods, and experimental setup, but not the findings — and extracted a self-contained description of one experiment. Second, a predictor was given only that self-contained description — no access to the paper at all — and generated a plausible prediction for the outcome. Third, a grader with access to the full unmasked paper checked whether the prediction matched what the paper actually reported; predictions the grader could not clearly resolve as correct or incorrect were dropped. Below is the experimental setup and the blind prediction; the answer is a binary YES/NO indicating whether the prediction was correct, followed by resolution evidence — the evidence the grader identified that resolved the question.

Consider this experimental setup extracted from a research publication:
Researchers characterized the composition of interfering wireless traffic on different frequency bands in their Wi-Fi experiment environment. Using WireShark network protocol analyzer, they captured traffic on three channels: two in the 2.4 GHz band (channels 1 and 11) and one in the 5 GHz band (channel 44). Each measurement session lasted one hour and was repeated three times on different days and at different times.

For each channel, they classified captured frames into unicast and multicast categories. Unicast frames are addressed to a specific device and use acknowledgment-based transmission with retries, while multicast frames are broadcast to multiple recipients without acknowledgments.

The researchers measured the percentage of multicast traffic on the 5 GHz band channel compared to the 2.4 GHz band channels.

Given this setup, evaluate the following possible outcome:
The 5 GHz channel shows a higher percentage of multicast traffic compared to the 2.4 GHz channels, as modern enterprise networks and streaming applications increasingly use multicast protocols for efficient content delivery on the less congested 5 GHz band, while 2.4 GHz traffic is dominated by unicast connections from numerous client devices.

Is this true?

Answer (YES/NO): YES